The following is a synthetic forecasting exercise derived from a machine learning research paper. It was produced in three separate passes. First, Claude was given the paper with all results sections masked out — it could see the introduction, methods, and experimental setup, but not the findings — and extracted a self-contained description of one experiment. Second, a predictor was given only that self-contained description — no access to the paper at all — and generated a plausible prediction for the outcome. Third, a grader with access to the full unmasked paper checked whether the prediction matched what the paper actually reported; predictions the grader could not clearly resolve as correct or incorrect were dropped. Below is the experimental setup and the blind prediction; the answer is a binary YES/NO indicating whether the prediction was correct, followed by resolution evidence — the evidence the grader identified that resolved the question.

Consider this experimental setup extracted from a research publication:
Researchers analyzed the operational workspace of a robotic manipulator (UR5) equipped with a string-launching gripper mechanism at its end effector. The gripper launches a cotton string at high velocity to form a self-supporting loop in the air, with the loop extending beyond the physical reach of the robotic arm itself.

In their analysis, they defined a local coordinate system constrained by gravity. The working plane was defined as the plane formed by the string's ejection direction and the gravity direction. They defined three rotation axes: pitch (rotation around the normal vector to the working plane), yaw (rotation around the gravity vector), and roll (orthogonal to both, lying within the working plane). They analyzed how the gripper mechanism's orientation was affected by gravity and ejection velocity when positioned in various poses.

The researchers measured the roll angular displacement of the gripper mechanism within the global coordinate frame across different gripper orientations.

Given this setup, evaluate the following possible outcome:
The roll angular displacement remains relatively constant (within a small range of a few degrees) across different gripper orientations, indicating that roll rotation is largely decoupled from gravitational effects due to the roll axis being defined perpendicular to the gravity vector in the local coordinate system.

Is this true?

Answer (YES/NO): NO